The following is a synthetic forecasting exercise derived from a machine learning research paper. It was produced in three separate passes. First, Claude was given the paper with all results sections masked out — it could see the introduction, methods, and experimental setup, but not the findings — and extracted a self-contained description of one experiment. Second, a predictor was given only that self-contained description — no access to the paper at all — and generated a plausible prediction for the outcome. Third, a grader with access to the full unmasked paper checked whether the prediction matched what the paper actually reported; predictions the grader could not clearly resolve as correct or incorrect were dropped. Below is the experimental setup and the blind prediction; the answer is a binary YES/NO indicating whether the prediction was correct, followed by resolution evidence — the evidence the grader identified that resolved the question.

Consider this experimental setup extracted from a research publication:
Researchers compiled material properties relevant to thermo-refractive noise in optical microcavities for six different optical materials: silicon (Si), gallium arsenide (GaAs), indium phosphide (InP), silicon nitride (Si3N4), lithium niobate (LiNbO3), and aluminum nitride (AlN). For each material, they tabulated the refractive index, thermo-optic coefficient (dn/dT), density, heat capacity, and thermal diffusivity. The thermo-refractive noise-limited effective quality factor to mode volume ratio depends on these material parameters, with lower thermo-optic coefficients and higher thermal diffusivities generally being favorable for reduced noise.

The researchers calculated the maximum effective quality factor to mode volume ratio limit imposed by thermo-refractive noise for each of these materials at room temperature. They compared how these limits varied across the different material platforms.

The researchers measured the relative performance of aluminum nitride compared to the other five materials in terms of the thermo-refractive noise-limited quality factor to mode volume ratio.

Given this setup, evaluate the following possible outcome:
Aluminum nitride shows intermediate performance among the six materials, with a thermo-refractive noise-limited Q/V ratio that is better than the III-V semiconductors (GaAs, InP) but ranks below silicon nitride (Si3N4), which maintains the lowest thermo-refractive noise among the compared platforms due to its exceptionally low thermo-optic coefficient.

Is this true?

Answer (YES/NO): NO